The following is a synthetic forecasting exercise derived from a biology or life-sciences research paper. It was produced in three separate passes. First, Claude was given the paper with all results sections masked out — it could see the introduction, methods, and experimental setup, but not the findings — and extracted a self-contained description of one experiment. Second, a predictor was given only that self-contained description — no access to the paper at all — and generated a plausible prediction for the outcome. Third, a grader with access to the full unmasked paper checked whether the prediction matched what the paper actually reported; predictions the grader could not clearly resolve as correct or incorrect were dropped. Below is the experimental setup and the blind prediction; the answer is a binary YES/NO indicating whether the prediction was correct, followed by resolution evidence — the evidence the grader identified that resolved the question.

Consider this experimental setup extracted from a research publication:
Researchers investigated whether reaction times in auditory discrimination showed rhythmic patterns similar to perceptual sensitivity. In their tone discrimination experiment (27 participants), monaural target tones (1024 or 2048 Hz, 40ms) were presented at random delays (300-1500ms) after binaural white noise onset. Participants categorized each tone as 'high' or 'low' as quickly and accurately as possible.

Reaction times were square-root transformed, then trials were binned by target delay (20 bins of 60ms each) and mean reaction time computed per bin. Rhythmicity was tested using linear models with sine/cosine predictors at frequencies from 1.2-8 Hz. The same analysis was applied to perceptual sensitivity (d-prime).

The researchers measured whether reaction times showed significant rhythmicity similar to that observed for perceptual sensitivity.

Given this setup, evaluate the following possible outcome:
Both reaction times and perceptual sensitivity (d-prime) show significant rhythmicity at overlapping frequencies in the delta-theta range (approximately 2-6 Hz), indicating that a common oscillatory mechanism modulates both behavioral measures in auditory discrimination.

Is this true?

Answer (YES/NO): NO